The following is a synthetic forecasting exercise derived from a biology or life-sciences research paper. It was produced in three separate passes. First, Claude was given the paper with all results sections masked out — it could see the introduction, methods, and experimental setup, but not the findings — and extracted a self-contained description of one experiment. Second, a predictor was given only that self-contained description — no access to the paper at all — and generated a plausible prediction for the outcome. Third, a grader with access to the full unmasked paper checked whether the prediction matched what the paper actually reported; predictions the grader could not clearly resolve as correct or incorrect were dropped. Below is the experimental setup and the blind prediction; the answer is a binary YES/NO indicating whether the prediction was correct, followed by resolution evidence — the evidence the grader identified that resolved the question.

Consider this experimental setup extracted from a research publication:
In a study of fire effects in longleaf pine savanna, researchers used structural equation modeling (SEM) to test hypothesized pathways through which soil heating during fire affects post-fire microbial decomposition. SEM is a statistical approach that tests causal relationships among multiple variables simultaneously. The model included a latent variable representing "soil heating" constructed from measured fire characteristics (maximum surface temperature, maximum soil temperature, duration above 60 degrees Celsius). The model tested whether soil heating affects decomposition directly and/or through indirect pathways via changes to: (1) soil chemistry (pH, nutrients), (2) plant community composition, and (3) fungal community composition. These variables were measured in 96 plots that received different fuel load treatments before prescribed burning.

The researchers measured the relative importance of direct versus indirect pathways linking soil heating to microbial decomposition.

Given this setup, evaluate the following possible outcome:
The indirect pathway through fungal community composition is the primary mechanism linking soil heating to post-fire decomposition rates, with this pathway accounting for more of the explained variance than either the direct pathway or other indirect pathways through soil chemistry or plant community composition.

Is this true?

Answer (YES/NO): NO